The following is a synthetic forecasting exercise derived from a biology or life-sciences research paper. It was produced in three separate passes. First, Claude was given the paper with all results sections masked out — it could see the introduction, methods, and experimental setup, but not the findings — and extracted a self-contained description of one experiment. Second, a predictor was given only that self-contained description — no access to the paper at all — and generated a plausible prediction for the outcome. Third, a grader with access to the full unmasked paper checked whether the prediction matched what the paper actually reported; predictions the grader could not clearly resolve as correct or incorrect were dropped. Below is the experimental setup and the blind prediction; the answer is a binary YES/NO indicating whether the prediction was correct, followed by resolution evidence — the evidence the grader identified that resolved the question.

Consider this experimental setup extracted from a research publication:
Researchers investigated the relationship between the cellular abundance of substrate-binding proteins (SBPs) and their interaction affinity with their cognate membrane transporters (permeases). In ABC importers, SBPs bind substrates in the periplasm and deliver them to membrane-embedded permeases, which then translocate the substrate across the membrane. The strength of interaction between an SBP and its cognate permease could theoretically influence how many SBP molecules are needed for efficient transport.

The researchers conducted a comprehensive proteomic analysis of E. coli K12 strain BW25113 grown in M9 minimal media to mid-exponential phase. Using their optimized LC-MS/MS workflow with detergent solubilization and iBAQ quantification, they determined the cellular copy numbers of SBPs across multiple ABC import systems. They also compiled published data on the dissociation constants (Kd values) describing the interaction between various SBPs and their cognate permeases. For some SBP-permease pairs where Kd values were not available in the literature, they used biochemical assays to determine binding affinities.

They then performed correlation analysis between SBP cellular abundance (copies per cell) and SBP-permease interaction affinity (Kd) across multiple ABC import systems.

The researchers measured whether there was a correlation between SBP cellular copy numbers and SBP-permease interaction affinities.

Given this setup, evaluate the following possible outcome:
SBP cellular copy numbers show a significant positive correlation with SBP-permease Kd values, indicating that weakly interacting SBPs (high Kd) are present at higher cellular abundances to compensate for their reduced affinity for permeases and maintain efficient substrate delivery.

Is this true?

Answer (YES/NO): YES